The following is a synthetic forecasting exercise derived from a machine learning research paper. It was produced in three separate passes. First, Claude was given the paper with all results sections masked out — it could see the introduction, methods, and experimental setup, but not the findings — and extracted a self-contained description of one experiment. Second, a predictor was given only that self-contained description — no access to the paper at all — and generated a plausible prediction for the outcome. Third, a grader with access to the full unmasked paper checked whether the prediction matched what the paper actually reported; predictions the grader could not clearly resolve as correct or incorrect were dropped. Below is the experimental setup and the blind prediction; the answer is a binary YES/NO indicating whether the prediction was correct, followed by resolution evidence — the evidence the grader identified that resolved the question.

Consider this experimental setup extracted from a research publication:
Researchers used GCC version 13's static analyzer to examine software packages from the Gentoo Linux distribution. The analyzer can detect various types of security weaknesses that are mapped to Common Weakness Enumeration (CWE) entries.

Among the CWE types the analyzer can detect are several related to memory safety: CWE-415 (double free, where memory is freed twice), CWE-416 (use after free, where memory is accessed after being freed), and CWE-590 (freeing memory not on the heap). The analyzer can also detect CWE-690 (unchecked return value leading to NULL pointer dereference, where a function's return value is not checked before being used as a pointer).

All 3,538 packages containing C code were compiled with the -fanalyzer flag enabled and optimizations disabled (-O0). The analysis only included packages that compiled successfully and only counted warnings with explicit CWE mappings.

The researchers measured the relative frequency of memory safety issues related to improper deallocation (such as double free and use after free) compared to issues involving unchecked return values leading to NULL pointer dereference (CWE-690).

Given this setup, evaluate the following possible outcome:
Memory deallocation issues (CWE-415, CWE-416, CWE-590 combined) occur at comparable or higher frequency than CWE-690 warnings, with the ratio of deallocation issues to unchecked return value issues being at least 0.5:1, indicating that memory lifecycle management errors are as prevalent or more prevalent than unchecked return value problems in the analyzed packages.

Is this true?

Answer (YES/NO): NO